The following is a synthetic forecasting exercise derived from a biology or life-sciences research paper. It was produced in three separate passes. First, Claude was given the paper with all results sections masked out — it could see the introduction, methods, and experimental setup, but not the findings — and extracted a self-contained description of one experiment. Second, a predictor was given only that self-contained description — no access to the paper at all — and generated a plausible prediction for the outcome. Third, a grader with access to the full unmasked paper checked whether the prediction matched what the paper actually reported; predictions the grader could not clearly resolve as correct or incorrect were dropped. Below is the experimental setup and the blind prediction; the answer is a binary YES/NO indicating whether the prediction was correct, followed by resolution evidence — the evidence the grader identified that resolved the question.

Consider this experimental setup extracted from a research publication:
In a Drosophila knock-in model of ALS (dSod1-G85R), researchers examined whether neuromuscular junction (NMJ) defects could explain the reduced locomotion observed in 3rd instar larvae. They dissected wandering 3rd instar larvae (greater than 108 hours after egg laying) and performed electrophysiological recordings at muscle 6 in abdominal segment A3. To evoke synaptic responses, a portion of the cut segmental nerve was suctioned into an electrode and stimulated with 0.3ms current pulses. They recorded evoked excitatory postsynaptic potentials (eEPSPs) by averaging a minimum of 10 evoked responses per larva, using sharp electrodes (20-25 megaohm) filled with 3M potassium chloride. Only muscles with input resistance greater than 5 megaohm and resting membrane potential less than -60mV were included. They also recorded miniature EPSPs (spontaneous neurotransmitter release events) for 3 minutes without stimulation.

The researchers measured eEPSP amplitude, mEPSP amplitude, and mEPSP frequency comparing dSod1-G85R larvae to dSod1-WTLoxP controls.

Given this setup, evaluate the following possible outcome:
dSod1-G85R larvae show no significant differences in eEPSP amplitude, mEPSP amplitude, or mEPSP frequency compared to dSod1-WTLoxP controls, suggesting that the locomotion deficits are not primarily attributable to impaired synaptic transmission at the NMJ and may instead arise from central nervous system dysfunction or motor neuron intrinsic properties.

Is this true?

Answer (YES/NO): NO